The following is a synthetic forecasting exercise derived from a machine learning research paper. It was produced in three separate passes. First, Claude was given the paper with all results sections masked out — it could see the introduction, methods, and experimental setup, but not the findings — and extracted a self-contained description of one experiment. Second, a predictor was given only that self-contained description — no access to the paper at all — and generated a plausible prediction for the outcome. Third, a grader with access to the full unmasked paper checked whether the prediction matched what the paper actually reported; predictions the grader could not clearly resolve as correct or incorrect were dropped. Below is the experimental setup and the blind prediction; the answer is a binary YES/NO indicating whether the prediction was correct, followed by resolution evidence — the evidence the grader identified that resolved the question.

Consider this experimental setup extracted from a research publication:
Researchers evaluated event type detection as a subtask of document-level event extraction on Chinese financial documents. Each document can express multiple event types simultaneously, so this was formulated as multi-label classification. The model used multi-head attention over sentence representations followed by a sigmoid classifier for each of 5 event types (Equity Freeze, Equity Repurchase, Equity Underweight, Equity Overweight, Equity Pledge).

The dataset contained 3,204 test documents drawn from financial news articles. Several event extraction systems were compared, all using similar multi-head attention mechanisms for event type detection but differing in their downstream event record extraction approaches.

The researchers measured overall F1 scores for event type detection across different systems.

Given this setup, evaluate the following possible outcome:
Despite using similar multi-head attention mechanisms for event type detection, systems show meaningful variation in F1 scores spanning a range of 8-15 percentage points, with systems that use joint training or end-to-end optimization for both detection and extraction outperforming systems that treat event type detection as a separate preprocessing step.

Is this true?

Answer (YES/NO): YES